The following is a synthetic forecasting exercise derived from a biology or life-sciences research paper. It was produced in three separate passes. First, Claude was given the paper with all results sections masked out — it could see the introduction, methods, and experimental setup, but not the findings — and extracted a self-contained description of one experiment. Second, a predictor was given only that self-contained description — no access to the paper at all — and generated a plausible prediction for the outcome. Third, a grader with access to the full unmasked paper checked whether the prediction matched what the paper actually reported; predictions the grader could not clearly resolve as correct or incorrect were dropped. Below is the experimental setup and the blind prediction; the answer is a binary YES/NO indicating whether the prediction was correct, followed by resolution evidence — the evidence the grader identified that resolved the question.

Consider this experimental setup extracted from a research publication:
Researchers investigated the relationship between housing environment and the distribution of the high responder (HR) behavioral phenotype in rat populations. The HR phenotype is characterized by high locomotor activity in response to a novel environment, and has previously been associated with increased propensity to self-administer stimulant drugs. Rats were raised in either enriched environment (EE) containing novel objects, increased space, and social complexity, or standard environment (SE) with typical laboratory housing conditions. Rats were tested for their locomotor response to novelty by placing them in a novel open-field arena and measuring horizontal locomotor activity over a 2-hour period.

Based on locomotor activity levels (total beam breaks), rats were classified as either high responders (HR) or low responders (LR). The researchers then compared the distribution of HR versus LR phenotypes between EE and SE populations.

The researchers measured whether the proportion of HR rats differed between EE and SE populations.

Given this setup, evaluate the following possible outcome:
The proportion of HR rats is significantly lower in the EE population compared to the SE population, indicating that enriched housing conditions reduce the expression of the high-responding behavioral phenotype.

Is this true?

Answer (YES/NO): YES